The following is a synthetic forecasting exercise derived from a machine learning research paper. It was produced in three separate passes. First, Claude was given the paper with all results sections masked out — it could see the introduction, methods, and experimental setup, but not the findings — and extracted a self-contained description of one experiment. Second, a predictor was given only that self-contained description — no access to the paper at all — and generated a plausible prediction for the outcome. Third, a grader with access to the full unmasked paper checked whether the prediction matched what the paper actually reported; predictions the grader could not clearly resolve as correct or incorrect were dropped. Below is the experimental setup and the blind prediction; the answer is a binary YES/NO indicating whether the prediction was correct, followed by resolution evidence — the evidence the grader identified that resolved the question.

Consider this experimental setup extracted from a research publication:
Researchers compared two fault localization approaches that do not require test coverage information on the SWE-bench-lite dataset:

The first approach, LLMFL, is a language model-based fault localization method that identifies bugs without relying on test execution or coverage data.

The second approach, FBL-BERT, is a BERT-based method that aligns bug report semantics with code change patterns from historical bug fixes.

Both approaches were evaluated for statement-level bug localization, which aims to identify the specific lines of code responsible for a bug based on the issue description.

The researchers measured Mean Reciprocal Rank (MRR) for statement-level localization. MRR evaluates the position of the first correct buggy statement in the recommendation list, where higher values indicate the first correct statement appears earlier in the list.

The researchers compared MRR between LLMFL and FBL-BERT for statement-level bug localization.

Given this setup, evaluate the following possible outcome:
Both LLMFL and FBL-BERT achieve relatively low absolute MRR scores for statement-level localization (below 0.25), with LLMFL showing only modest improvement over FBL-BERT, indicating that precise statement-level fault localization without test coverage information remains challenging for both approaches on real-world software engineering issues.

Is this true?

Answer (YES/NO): NO